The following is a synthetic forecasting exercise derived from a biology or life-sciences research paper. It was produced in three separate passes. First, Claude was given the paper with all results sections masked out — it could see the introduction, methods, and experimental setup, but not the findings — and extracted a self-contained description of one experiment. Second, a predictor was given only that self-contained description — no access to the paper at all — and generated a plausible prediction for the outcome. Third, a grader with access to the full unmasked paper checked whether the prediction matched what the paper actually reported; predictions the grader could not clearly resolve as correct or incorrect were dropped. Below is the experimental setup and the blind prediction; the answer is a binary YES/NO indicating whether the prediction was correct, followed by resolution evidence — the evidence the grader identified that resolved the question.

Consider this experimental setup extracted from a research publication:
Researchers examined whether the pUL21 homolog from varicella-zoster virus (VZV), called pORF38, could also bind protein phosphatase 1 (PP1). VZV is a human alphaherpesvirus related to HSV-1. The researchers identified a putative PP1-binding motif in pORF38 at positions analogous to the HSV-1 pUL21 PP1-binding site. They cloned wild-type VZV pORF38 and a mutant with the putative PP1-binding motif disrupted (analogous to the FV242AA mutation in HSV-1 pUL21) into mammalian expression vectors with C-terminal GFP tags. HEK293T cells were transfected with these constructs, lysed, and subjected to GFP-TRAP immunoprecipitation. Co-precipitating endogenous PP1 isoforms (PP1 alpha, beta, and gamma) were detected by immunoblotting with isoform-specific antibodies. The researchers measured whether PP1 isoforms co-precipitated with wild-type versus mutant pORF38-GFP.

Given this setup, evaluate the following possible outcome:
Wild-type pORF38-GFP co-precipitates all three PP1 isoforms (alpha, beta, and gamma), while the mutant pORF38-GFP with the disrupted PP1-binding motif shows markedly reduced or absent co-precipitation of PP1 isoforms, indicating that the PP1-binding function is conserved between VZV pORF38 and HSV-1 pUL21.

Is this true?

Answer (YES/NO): YES